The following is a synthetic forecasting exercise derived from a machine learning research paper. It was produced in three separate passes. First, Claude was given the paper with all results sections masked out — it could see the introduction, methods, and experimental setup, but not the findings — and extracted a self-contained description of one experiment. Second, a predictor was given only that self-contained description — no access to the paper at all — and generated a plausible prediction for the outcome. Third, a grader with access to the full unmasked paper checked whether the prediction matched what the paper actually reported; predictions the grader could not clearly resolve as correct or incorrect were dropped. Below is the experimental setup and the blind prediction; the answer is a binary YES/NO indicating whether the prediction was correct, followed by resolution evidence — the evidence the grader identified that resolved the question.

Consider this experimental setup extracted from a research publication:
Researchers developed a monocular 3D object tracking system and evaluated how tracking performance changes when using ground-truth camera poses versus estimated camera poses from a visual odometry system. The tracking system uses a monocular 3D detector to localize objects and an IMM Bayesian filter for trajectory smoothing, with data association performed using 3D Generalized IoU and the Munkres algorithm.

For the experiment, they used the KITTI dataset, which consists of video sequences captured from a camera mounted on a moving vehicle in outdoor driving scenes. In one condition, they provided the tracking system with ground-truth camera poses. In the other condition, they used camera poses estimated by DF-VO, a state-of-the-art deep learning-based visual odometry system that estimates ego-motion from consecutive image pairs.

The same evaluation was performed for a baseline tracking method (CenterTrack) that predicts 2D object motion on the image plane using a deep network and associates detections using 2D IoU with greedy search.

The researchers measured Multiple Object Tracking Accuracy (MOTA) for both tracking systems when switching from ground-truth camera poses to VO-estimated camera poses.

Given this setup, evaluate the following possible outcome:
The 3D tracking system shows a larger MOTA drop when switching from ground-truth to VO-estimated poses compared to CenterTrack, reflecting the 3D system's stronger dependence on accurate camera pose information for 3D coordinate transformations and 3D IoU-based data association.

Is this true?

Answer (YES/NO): NO